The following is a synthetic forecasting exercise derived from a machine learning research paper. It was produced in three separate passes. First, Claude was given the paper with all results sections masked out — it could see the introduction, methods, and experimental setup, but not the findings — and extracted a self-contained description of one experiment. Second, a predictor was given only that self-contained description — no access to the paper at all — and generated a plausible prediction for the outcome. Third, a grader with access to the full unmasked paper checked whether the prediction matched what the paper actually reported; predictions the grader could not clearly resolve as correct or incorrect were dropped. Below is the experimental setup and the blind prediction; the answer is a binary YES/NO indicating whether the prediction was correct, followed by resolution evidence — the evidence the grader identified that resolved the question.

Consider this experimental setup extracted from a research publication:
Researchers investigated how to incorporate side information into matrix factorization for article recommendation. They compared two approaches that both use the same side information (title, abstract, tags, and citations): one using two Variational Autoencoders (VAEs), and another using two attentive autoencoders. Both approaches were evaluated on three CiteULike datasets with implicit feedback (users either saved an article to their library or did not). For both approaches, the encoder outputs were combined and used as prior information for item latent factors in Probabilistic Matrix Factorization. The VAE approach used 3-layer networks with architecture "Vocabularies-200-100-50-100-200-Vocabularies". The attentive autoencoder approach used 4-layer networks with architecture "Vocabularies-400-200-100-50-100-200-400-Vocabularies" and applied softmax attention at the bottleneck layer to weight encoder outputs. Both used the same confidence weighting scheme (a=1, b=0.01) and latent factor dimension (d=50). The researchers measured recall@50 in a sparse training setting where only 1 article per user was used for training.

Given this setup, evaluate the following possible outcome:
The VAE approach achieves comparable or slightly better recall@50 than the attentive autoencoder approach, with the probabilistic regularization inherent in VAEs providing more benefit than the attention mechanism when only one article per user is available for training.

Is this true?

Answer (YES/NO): NO